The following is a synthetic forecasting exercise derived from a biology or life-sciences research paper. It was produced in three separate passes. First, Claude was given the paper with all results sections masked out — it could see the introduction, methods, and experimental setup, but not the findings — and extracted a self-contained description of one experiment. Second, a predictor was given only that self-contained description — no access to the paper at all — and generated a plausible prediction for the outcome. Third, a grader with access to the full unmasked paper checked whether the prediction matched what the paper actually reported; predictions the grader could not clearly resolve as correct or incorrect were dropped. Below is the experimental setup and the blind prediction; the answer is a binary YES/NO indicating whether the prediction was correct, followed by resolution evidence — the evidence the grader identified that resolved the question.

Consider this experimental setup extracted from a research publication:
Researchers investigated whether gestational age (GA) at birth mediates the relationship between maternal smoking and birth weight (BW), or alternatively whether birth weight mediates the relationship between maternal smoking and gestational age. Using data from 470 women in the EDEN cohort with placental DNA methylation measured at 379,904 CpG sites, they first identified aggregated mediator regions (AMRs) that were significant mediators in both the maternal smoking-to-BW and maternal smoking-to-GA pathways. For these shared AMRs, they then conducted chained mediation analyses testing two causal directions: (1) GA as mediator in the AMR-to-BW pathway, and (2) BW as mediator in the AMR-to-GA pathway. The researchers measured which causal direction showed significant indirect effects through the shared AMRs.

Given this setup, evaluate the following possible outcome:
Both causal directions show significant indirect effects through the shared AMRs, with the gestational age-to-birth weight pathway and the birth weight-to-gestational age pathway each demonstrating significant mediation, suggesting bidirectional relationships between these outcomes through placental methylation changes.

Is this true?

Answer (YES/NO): NO